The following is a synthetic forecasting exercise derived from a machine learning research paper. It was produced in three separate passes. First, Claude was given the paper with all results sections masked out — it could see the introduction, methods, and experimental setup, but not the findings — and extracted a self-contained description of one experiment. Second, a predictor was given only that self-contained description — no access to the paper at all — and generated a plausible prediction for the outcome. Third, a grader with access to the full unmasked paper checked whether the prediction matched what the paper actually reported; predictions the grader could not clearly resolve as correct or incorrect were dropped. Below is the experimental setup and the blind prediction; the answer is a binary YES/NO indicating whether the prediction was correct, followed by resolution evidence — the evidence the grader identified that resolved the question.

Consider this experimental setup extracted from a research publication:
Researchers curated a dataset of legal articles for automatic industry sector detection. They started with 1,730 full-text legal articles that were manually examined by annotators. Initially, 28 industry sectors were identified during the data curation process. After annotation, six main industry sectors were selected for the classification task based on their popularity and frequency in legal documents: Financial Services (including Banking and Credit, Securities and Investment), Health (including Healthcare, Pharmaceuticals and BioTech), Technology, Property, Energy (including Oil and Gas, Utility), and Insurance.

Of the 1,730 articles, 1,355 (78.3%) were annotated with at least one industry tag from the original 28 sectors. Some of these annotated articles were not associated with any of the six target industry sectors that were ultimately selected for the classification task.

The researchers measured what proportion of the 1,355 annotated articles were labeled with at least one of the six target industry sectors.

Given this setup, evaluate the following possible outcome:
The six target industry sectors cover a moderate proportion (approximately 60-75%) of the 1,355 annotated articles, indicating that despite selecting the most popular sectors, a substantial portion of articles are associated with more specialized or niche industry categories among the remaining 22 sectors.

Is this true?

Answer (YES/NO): NO